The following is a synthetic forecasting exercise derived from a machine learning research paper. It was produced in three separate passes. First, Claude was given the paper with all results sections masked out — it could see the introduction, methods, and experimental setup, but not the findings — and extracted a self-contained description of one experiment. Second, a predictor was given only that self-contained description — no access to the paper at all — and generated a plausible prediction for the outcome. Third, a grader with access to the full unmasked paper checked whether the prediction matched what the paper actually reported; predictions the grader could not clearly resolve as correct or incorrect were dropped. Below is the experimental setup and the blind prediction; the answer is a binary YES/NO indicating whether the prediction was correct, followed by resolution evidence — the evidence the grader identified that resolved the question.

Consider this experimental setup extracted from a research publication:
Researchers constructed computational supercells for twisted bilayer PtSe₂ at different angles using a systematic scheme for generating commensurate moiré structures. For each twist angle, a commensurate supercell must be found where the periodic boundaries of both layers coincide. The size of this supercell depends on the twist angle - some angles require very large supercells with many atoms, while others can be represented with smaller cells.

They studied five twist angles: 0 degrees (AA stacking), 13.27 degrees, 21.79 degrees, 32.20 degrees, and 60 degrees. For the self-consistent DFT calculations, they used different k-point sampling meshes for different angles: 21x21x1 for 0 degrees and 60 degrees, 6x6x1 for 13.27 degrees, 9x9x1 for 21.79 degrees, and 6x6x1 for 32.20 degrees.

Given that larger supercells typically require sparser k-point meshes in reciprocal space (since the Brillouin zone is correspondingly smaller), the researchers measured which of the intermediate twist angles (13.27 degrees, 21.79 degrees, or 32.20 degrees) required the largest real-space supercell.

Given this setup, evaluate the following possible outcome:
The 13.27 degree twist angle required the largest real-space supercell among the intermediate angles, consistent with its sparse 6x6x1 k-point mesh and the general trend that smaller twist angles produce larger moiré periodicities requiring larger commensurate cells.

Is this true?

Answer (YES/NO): YES